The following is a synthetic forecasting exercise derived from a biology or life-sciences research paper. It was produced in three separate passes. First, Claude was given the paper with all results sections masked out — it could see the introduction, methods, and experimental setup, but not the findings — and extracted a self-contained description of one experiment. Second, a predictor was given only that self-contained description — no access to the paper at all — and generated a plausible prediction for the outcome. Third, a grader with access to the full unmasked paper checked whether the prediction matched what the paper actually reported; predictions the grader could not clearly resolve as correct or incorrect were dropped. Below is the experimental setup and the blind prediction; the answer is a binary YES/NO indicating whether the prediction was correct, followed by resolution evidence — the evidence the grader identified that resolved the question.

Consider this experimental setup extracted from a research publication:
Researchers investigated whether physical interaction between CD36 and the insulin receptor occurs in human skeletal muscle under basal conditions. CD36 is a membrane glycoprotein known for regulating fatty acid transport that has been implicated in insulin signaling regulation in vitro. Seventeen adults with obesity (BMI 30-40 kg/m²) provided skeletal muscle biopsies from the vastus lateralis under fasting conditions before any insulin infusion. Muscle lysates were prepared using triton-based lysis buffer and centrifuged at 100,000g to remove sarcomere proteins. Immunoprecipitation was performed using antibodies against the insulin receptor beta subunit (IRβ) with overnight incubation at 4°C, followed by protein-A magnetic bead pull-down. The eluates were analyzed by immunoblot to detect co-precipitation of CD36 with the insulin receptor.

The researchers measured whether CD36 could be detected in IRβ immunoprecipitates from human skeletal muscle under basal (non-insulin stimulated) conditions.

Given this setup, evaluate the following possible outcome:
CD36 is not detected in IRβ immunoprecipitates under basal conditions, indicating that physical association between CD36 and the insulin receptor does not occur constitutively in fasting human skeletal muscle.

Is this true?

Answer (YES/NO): NO